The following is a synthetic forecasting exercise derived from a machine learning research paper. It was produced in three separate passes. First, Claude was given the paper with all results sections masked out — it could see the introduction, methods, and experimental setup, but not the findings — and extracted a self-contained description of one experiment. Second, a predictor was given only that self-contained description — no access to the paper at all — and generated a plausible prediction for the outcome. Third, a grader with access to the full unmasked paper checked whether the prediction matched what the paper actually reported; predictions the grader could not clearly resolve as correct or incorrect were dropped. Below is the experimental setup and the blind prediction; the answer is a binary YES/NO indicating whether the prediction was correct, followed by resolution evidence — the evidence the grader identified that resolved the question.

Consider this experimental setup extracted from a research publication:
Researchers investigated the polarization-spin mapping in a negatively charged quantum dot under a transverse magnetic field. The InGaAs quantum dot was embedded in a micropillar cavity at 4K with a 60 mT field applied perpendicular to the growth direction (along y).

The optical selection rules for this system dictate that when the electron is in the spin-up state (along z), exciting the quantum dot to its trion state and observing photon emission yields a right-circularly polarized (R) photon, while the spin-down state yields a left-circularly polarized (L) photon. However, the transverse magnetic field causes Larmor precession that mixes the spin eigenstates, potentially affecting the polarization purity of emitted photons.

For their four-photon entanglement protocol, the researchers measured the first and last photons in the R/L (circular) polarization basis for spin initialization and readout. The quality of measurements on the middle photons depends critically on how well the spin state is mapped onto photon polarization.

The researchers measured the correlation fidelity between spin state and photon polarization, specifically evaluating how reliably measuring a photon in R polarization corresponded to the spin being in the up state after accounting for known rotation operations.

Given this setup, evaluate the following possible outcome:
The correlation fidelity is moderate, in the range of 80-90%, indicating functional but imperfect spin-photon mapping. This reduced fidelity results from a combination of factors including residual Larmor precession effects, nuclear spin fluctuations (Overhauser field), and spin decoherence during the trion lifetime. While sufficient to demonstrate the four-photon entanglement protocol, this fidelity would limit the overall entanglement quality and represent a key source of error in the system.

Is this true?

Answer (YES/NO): YES